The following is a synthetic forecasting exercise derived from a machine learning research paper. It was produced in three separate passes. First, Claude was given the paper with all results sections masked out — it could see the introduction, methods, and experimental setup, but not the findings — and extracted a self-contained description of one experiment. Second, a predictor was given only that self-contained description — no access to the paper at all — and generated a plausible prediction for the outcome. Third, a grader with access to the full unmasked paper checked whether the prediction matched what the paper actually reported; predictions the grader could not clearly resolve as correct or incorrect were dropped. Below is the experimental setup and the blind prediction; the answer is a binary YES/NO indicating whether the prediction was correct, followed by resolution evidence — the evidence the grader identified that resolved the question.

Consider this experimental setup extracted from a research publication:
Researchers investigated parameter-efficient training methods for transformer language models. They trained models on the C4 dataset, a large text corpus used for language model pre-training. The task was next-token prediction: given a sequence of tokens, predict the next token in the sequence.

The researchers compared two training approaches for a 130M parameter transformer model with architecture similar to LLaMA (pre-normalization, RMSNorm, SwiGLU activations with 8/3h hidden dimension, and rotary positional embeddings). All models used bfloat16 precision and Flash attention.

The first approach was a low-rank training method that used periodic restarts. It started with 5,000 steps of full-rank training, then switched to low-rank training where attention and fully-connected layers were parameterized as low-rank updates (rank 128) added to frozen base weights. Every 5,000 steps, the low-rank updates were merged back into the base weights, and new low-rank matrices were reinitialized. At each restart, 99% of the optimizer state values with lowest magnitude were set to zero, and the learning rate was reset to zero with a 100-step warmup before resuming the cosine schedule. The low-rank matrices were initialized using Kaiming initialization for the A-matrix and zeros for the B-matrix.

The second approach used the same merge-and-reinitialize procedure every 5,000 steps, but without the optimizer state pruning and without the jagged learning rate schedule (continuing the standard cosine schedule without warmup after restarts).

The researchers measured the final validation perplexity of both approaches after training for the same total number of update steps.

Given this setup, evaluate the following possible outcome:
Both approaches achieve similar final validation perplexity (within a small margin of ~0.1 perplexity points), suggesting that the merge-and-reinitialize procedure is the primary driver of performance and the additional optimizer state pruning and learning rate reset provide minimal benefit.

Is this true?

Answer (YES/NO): NO